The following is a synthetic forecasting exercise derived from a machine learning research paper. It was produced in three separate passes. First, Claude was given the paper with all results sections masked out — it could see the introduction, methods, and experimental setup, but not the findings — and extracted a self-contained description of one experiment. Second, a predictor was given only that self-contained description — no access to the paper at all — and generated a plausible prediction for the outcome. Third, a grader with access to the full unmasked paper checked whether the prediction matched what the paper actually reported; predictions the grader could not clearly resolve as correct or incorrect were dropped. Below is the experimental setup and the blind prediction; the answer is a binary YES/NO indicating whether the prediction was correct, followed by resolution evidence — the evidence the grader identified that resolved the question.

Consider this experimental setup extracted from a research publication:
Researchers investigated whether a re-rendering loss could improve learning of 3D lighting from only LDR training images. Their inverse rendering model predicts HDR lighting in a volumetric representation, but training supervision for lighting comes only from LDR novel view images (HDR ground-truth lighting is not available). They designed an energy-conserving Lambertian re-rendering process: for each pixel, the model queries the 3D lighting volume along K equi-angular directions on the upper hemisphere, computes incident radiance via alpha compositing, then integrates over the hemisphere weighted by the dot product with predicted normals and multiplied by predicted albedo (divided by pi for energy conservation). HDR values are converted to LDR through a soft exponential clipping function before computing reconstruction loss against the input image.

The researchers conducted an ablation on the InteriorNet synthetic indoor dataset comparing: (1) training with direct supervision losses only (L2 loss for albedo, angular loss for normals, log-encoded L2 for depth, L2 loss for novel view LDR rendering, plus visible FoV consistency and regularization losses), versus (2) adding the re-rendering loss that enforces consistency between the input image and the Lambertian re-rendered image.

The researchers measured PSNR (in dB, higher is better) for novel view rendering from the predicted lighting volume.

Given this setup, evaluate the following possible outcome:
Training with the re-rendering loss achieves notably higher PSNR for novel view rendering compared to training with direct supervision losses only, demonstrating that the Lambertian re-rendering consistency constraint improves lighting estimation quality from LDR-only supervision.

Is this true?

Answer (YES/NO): NO